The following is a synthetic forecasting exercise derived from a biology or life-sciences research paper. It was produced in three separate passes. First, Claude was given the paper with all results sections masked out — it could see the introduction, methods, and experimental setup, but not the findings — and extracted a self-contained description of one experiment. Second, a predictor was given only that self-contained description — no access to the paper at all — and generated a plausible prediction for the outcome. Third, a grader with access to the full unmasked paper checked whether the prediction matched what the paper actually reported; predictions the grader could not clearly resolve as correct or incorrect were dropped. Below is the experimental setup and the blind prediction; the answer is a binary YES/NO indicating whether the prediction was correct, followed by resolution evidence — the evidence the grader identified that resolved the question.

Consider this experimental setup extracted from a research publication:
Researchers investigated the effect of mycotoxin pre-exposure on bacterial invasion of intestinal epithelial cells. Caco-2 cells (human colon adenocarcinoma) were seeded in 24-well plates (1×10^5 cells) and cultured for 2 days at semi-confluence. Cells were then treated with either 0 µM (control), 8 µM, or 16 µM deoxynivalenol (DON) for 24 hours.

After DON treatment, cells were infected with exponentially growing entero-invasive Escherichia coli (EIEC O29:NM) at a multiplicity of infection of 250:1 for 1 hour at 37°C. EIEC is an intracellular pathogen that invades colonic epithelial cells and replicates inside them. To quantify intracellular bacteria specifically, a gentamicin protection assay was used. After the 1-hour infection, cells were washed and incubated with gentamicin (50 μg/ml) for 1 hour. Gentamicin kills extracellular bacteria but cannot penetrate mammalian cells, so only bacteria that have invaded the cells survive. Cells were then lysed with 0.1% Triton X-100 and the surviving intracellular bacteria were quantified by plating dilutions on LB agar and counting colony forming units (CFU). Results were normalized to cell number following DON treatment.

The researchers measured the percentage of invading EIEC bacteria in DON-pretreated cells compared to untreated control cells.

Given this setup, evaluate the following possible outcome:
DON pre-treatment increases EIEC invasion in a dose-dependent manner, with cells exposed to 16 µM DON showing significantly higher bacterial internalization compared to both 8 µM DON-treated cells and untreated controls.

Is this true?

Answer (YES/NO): NO